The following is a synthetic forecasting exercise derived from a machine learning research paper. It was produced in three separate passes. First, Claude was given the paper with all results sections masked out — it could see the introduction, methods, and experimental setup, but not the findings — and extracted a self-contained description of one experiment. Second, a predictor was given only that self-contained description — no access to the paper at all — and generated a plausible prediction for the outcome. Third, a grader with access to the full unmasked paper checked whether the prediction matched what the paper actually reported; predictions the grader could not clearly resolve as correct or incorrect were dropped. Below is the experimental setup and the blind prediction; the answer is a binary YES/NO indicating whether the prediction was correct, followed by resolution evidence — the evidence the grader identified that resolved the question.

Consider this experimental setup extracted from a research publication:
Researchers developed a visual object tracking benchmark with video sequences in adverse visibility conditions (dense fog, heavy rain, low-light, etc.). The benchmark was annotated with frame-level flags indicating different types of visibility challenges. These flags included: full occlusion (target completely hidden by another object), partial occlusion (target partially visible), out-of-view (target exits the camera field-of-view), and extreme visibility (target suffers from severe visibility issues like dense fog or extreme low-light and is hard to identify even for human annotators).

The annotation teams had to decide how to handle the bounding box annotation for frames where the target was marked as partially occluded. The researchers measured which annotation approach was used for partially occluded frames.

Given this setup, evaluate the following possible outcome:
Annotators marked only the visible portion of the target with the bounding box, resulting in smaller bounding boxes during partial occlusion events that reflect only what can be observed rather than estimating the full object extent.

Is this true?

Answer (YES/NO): YES